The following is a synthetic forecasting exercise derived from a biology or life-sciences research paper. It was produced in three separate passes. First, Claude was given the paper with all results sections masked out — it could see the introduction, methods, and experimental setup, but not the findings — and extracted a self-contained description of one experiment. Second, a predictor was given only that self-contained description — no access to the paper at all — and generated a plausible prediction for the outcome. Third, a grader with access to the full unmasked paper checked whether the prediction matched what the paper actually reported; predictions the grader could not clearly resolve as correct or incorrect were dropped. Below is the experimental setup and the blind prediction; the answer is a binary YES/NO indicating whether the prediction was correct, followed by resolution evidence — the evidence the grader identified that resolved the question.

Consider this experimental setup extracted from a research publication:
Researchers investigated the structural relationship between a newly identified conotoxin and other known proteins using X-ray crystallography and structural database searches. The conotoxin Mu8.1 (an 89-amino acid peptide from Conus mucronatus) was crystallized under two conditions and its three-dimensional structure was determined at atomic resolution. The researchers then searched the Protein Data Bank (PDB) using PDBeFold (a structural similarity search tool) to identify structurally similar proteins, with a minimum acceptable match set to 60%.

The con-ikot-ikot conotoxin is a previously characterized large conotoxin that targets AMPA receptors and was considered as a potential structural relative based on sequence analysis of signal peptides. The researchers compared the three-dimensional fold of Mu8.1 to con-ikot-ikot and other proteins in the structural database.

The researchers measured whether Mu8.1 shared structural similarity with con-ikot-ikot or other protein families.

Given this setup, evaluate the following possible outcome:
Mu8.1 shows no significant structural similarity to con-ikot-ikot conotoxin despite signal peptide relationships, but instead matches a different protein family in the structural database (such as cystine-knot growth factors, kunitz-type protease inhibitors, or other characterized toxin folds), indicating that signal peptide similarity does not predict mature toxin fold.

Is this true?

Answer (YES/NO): NO